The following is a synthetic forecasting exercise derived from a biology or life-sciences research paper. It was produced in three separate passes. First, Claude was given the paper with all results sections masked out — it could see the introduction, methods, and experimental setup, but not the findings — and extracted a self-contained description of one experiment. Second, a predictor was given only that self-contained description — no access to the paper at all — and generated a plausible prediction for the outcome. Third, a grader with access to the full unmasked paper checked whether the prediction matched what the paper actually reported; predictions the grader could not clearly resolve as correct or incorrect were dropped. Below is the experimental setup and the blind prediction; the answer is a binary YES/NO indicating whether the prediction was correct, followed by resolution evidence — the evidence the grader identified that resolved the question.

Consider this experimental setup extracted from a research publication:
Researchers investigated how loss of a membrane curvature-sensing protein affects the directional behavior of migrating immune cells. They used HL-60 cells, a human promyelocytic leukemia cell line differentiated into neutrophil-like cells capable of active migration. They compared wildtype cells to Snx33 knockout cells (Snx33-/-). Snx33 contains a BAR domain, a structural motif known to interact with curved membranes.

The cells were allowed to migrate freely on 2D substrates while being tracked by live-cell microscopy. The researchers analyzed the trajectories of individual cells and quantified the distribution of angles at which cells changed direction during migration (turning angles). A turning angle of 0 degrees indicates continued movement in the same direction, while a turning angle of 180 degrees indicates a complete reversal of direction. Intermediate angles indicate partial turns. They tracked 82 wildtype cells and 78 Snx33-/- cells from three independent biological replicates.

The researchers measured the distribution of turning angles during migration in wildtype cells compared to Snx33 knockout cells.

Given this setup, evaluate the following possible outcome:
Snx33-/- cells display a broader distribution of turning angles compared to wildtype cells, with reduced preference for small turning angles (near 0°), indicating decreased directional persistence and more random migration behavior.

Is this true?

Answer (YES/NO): NO